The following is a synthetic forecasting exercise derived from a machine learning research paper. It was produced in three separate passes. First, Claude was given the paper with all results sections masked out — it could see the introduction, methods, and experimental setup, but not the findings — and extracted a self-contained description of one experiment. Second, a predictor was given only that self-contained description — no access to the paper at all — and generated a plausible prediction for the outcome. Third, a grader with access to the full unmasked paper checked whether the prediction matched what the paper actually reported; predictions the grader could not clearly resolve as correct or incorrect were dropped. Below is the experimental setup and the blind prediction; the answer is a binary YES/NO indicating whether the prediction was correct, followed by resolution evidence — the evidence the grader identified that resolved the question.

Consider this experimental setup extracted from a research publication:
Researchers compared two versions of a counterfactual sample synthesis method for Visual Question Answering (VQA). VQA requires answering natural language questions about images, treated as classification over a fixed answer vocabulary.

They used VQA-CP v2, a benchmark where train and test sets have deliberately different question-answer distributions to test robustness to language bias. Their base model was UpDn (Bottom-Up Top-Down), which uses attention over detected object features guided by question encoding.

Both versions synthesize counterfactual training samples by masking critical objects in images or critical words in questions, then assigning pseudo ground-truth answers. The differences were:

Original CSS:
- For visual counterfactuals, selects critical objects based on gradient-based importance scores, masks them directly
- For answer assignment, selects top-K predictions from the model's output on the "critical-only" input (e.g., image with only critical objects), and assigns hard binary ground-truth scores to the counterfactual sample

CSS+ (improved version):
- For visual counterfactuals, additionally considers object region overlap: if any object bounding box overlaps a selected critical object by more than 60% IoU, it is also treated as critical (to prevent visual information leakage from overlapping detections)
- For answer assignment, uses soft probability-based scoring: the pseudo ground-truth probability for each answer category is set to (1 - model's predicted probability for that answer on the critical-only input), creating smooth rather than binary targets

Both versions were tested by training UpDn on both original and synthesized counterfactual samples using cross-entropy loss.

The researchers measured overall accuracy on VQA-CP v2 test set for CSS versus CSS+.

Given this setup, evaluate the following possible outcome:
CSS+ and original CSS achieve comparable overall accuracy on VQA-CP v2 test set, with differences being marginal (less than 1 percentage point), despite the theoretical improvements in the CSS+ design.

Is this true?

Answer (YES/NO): YES